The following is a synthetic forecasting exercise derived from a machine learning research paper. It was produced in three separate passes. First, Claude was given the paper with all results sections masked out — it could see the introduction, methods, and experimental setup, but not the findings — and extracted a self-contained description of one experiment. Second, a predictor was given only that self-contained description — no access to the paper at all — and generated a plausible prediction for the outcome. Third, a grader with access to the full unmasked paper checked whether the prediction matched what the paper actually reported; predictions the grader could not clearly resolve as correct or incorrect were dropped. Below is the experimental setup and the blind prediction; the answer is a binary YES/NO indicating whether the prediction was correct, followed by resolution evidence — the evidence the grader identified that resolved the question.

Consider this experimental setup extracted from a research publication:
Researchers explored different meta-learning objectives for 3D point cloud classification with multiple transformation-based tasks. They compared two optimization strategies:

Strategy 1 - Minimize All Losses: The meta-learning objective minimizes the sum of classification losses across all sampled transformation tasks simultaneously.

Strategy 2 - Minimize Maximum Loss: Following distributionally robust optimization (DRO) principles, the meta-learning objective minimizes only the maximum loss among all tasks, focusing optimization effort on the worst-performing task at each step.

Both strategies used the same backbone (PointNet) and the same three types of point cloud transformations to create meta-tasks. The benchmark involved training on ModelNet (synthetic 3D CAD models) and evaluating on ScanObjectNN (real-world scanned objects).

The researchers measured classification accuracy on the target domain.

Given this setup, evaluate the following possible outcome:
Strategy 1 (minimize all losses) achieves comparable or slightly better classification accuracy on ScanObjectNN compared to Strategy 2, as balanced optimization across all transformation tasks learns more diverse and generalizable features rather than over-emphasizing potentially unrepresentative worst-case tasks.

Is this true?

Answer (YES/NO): NO